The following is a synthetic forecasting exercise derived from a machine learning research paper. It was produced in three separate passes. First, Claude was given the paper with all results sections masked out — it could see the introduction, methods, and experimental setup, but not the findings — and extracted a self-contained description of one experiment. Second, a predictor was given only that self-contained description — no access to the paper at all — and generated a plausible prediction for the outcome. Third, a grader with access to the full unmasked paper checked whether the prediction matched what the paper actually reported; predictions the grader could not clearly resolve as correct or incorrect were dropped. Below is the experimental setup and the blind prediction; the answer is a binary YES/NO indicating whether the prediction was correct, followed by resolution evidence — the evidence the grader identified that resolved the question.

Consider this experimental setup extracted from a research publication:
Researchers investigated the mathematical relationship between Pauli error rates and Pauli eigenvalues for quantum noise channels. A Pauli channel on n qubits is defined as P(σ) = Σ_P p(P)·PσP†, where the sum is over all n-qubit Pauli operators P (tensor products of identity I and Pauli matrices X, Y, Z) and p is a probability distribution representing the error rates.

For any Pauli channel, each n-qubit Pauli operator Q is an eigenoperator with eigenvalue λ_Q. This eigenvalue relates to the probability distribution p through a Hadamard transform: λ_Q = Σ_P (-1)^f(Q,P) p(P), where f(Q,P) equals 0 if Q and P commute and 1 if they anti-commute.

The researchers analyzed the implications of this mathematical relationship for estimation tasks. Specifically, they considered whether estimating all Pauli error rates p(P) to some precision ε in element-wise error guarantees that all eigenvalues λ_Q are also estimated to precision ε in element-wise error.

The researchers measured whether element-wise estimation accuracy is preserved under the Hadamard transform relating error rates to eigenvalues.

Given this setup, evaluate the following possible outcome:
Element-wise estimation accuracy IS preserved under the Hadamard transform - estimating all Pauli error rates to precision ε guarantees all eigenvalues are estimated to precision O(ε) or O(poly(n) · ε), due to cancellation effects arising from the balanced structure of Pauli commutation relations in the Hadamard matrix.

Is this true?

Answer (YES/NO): NO